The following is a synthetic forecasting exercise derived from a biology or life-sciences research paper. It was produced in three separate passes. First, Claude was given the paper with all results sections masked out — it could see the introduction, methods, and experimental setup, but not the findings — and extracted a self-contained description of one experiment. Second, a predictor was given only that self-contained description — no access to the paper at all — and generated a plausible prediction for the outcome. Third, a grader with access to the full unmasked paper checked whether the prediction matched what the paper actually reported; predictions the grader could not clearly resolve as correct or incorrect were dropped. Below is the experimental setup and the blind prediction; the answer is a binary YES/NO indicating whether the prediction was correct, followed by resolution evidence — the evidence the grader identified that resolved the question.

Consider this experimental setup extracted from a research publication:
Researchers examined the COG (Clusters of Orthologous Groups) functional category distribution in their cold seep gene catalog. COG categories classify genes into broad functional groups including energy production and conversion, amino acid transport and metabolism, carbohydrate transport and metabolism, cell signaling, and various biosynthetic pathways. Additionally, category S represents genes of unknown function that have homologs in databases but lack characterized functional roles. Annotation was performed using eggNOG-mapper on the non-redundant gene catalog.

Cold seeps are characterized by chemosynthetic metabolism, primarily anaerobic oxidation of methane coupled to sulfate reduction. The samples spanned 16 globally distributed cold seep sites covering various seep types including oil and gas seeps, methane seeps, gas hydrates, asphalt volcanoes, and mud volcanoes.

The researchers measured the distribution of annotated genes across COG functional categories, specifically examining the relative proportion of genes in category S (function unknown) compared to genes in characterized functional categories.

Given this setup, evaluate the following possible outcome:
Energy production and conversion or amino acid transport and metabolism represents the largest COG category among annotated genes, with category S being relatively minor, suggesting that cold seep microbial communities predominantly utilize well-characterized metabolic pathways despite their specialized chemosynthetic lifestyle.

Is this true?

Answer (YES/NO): NO